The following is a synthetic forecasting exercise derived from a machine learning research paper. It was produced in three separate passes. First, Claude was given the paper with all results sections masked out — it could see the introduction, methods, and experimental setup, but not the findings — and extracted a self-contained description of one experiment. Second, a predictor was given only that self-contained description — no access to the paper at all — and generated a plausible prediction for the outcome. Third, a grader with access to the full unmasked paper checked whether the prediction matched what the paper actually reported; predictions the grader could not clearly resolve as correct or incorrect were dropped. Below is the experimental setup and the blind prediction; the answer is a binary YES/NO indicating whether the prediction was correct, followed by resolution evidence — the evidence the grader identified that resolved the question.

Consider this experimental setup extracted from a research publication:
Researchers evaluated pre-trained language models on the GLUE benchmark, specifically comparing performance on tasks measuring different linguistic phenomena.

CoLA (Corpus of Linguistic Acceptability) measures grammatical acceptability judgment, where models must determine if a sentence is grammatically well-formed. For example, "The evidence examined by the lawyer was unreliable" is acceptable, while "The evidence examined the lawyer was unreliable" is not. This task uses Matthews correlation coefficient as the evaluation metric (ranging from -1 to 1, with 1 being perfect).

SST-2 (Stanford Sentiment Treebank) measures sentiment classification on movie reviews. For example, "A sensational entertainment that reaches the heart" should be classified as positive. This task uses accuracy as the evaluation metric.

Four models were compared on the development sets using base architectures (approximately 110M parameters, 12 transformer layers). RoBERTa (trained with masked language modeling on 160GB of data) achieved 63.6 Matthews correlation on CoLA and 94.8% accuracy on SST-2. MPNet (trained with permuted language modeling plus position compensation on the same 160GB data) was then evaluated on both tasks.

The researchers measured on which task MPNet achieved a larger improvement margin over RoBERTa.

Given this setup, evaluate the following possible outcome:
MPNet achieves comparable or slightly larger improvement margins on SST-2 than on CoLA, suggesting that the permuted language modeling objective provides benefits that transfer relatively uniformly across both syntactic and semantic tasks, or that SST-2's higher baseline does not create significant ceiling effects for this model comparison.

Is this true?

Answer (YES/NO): NO